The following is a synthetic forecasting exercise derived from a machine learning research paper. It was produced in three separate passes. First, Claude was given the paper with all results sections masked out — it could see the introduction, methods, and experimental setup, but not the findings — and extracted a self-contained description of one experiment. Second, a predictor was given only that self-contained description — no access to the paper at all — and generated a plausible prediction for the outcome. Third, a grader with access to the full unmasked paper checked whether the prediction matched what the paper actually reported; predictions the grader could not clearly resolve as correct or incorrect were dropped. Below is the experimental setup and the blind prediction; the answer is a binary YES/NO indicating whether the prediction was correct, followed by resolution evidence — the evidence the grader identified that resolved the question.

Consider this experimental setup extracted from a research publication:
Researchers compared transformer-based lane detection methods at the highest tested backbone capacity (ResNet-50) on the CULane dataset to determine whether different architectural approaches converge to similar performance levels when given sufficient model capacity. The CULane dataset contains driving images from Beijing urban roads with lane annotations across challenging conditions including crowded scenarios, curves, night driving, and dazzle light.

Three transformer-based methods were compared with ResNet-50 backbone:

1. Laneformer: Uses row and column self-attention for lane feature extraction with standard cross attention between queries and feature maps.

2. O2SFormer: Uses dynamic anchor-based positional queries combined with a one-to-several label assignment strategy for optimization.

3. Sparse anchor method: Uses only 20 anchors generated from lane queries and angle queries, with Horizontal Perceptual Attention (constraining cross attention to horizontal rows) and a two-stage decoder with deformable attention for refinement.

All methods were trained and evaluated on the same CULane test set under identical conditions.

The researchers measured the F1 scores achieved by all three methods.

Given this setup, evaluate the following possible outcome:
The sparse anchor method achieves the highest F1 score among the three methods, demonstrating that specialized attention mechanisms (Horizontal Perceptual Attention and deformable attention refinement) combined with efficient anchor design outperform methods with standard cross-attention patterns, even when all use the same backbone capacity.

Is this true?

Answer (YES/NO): NO